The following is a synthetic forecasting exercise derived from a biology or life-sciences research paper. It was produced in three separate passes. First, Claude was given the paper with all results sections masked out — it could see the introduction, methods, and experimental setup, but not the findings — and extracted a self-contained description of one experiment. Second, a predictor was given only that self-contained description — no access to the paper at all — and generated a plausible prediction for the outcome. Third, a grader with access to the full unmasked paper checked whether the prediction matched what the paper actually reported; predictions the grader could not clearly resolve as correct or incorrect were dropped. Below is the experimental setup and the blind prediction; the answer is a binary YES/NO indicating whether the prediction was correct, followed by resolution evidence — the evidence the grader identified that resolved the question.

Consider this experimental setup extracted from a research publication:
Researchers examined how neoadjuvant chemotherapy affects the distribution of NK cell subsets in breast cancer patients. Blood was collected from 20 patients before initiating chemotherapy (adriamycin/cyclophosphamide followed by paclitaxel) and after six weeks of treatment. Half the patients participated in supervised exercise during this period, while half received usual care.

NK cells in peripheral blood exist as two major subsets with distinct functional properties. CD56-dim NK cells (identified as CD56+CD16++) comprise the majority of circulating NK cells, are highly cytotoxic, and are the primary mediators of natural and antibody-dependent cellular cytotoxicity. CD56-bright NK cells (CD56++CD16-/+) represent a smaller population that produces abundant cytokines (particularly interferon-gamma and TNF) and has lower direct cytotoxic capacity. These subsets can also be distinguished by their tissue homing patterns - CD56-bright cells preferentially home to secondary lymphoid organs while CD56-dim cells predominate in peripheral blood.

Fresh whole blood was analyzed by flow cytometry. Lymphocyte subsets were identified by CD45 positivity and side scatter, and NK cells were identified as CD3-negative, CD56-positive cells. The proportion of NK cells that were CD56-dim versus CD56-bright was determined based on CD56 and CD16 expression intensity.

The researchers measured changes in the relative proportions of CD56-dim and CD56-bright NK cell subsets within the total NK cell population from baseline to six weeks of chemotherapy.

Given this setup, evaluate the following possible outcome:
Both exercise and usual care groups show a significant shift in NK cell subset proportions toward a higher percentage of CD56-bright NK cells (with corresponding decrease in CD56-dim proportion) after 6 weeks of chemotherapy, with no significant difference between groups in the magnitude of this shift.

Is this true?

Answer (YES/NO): NO